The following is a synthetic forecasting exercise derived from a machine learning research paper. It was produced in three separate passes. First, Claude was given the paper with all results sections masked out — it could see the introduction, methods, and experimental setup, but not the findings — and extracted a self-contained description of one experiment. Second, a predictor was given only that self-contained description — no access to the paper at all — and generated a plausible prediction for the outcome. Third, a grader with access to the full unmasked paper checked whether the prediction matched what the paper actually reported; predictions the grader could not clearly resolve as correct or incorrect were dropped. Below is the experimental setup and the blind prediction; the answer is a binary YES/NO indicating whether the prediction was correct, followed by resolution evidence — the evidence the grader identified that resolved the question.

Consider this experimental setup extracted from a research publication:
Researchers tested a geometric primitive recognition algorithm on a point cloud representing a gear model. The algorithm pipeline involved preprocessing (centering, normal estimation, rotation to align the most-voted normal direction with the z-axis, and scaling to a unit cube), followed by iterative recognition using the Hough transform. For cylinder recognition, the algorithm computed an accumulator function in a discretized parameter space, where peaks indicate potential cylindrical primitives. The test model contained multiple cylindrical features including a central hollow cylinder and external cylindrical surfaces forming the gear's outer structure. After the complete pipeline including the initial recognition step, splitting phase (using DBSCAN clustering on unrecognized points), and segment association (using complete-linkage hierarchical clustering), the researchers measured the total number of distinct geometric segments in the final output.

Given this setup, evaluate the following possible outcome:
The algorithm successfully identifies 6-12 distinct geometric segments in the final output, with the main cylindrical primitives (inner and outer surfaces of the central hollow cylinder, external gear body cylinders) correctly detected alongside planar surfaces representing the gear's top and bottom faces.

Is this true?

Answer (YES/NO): NO